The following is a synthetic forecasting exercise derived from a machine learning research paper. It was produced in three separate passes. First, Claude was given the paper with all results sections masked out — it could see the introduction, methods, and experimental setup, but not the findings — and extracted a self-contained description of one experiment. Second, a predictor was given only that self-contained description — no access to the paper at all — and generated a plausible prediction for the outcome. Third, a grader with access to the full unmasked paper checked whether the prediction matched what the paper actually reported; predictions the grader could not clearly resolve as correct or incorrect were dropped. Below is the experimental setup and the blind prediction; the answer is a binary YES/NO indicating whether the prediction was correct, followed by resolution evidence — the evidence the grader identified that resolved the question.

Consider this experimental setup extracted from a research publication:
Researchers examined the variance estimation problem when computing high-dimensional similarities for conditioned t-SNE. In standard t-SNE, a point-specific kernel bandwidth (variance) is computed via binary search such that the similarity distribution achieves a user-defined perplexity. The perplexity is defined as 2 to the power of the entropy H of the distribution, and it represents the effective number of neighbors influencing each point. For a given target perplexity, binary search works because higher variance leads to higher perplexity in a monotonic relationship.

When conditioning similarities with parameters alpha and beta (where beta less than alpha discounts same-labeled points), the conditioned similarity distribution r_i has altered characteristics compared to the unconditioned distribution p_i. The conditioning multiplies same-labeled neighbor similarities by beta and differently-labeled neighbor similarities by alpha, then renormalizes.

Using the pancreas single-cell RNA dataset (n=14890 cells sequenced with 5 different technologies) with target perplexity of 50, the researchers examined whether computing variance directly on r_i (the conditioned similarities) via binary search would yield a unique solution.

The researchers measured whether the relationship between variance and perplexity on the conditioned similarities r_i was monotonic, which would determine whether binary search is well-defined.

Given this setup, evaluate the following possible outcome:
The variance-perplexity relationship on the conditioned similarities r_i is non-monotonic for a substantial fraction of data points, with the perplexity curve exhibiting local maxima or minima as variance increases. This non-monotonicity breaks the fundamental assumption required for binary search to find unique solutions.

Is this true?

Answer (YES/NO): YES